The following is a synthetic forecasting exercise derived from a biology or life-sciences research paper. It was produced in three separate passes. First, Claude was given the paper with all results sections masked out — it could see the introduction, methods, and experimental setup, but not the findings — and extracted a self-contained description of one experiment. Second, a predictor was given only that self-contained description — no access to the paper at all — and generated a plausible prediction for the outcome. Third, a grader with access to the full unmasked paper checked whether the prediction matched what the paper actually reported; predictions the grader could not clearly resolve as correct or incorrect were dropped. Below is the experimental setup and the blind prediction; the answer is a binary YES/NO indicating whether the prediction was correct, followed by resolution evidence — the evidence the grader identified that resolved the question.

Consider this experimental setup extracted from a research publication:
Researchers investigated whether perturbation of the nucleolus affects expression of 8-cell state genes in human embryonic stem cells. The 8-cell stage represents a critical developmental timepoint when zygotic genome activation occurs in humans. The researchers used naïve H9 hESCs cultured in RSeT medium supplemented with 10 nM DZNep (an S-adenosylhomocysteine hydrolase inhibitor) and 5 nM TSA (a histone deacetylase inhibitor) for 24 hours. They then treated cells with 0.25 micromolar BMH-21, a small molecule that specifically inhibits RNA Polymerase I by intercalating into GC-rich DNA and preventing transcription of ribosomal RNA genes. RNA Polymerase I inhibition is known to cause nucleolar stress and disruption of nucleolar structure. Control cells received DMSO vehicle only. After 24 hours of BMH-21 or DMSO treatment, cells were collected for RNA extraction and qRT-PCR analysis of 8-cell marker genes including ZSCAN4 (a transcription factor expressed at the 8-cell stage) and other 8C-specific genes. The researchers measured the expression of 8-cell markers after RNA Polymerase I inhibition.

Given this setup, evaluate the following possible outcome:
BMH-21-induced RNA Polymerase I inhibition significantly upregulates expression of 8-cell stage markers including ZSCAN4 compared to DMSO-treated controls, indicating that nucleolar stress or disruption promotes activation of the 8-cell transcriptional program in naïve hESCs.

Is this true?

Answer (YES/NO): YES